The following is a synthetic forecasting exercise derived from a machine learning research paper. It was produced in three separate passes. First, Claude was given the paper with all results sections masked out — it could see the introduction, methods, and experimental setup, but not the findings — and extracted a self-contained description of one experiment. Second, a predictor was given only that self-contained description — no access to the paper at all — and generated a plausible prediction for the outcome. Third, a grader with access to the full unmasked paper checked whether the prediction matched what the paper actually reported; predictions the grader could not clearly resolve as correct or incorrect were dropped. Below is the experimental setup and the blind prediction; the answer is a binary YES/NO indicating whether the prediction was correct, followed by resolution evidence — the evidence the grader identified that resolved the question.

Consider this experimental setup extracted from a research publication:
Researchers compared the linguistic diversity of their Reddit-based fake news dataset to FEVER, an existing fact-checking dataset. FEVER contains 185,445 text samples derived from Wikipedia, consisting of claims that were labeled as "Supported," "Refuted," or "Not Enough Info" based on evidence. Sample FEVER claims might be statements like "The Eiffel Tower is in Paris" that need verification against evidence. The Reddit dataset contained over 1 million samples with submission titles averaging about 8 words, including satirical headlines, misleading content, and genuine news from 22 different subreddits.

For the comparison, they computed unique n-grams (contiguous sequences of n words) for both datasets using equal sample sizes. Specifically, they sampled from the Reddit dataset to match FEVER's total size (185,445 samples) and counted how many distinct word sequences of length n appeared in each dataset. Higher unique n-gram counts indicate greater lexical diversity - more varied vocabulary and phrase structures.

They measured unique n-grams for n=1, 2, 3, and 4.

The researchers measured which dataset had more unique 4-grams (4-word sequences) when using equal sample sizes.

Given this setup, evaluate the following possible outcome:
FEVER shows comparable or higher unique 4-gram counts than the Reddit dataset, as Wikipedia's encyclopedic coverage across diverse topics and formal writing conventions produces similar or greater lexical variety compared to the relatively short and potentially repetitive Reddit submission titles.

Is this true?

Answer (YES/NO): NO